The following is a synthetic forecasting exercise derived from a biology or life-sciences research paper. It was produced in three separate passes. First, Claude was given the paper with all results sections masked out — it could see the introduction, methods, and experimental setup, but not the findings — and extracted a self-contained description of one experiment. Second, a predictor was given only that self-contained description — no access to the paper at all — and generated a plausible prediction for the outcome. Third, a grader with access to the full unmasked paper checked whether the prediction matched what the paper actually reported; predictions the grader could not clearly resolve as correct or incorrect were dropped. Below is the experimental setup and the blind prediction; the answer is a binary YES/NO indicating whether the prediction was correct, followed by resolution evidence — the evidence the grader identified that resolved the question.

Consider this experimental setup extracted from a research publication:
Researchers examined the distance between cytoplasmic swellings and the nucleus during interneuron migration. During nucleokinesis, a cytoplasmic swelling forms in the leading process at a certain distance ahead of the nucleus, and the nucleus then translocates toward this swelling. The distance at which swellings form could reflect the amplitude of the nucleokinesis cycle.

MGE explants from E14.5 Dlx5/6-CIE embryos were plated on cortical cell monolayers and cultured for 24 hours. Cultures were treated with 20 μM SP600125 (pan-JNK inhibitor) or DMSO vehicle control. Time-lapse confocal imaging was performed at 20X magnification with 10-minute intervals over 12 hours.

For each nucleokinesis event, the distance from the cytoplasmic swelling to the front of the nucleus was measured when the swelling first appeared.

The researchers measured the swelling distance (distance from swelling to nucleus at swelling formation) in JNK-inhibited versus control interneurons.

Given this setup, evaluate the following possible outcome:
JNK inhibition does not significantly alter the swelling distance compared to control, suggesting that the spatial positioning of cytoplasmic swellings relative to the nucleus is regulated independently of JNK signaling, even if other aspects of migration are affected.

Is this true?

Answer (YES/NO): NO